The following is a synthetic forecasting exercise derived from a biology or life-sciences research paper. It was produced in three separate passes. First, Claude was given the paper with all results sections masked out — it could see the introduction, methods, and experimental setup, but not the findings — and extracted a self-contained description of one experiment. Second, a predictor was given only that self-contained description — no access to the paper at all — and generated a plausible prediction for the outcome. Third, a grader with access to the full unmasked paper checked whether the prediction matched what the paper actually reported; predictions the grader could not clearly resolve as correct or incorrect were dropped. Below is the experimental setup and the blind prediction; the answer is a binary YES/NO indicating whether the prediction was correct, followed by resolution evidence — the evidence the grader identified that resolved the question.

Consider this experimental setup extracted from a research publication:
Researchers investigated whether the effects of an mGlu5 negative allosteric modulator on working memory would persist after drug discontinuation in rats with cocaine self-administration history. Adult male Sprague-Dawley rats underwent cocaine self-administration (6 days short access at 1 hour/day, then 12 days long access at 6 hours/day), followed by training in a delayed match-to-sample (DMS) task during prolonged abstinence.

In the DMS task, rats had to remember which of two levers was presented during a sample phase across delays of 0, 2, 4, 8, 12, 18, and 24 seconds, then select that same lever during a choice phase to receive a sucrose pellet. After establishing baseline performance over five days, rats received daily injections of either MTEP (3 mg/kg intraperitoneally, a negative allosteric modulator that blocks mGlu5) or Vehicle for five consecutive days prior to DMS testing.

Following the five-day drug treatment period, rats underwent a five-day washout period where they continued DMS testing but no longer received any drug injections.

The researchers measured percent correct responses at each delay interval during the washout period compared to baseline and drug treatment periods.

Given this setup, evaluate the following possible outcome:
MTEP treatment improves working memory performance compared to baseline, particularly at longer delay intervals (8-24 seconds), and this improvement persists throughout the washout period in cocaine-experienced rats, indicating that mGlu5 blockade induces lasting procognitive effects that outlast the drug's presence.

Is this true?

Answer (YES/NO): NO